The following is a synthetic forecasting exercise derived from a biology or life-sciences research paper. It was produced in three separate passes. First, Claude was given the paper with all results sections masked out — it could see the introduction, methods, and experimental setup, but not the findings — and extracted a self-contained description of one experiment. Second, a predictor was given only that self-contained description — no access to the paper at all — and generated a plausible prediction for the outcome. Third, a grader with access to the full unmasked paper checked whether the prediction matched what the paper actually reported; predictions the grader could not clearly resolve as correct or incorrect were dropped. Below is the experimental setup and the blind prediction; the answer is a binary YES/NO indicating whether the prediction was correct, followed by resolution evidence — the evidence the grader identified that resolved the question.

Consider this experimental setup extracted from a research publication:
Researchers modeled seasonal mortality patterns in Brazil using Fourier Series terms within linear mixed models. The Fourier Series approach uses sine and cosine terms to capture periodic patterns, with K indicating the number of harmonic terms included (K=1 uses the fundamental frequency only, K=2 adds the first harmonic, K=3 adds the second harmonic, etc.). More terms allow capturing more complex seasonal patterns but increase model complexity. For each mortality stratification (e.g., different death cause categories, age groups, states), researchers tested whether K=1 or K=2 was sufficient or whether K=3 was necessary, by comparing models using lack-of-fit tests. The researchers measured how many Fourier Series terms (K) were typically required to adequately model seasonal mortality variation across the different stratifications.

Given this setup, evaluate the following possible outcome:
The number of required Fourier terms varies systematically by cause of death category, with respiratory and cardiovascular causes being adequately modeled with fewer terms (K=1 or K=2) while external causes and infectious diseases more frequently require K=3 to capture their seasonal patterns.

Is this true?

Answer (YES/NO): NO